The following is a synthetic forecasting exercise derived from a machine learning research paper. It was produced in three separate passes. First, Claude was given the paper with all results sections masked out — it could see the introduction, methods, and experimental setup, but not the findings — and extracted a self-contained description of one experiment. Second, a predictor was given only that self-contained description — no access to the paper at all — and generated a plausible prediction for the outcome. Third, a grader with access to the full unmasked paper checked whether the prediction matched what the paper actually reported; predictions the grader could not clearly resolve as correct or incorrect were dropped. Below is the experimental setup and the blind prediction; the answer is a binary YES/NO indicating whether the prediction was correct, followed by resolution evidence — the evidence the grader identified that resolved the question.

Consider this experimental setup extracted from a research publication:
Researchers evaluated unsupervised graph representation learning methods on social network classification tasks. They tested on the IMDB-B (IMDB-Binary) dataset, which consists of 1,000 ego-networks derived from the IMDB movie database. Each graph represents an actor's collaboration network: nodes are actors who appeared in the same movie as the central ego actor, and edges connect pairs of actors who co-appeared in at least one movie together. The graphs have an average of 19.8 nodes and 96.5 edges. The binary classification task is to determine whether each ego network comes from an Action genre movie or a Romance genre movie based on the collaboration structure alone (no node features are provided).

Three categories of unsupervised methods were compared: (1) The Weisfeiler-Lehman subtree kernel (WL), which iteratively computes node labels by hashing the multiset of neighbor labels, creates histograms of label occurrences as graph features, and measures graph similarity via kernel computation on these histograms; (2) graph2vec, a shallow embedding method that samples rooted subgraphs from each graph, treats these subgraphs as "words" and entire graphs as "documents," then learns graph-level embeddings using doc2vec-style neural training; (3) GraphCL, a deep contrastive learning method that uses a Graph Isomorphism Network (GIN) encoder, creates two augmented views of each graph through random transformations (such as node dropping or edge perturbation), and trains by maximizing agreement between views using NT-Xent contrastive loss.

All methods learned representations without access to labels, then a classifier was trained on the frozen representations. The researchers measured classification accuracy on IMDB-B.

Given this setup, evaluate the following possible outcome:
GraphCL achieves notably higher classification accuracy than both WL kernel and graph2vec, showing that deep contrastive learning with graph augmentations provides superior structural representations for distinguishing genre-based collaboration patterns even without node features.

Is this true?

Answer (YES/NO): NO